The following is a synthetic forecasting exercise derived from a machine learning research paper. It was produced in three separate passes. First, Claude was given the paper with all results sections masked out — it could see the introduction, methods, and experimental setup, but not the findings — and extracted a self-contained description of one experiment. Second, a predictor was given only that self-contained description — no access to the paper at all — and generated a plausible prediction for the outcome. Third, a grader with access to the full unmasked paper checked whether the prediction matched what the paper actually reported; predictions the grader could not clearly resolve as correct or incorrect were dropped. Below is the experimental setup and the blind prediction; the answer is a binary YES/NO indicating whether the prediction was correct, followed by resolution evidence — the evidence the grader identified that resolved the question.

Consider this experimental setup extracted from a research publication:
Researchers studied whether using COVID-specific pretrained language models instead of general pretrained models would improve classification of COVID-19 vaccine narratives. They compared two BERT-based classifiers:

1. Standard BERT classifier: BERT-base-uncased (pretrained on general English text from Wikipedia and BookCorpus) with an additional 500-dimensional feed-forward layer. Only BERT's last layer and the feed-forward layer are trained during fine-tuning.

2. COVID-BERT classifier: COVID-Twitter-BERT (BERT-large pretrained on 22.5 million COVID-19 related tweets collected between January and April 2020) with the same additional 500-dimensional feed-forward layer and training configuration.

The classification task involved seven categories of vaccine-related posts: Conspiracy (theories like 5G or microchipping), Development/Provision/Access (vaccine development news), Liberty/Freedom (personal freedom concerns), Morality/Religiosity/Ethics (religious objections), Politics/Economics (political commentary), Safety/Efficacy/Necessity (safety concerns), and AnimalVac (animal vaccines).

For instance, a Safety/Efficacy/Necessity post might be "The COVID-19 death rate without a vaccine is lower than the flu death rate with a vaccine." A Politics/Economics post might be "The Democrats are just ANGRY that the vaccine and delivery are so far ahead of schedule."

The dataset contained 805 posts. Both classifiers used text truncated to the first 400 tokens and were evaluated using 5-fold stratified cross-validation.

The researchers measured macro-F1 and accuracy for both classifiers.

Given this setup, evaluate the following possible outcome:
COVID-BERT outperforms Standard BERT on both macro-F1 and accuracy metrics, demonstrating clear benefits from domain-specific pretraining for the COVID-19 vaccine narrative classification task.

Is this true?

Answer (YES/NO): YES